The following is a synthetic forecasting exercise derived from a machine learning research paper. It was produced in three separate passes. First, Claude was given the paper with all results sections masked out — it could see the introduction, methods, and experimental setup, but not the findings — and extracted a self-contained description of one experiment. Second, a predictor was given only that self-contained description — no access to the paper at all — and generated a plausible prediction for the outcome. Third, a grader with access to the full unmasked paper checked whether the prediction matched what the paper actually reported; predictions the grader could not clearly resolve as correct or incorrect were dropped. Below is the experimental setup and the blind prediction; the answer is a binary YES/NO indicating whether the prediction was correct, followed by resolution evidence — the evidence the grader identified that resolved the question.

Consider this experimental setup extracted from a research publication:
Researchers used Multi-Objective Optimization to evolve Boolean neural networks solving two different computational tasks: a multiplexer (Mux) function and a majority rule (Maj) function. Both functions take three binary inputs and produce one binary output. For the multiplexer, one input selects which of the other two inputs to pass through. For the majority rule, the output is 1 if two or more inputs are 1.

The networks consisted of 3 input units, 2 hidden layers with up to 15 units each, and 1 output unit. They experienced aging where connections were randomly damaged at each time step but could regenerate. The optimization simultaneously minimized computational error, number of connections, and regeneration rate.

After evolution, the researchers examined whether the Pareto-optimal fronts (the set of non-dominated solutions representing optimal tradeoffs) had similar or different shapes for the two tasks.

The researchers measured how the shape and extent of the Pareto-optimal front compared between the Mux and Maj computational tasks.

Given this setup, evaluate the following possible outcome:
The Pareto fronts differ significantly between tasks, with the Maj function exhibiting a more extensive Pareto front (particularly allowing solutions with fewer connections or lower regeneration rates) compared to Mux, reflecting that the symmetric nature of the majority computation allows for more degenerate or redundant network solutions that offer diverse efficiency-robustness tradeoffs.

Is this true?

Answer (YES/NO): NO